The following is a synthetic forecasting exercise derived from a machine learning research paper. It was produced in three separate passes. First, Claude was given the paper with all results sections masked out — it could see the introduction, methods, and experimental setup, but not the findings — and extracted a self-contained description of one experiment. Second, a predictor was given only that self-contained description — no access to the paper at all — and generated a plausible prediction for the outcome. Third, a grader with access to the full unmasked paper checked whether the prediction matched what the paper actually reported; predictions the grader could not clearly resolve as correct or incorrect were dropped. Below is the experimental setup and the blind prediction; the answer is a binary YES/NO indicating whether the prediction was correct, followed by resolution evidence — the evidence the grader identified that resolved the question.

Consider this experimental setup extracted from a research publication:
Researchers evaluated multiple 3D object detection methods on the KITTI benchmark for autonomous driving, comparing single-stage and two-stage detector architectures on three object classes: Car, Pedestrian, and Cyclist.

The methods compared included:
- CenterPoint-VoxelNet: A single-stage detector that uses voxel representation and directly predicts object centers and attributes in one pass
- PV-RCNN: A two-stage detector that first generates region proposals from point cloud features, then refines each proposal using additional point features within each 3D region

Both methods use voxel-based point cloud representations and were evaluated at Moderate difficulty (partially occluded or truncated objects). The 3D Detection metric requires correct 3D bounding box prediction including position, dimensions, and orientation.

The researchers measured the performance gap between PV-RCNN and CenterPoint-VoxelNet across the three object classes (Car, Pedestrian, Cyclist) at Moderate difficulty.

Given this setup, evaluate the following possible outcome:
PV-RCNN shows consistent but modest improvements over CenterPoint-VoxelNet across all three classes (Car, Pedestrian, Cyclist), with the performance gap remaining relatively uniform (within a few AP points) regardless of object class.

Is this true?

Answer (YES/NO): NO